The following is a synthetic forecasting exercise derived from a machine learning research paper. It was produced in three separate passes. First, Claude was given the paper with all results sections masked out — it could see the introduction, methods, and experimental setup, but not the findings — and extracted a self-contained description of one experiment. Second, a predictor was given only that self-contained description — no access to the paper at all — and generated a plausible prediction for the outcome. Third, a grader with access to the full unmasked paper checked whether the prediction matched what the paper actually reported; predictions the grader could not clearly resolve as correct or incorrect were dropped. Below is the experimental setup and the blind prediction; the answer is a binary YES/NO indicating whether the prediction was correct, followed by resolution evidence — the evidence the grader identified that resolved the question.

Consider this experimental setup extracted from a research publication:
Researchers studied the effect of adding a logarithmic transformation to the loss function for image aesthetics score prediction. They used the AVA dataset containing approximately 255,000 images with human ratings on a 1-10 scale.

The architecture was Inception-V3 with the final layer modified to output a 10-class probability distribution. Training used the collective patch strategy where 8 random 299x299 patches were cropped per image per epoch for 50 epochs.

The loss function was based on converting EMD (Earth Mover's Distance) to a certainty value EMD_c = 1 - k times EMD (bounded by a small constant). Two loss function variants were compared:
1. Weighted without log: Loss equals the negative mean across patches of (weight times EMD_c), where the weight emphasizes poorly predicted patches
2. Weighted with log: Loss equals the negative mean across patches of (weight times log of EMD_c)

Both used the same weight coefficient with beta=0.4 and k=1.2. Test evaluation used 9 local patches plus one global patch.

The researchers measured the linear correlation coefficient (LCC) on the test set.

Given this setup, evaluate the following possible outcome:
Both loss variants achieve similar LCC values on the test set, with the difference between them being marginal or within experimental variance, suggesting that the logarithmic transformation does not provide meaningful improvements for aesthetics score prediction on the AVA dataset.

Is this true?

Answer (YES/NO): YES